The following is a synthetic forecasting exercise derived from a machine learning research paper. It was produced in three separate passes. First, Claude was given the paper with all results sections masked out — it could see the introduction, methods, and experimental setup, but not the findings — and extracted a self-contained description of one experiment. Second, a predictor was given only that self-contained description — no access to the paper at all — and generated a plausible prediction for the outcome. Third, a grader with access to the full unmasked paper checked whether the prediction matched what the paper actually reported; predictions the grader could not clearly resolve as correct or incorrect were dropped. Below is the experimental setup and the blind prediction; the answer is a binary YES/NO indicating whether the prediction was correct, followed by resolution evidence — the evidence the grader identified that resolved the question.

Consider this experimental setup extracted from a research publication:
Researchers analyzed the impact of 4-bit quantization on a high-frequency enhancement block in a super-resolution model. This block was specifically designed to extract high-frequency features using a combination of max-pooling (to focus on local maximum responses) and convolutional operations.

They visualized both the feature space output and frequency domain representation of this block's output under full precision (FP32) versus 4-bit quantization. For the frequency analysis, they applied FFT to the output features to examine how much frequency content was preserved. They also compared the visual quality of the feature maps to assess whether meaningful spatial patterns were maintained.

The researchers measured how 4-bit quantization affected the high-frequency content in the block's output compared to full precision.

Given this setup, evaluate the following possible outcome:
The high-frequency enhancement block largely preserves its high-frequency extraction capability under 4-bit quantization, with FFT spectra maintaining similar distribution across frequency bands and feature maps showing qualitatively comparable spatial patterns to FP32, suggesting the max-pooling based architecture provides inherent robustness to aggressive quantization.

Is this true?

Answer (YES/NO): NO